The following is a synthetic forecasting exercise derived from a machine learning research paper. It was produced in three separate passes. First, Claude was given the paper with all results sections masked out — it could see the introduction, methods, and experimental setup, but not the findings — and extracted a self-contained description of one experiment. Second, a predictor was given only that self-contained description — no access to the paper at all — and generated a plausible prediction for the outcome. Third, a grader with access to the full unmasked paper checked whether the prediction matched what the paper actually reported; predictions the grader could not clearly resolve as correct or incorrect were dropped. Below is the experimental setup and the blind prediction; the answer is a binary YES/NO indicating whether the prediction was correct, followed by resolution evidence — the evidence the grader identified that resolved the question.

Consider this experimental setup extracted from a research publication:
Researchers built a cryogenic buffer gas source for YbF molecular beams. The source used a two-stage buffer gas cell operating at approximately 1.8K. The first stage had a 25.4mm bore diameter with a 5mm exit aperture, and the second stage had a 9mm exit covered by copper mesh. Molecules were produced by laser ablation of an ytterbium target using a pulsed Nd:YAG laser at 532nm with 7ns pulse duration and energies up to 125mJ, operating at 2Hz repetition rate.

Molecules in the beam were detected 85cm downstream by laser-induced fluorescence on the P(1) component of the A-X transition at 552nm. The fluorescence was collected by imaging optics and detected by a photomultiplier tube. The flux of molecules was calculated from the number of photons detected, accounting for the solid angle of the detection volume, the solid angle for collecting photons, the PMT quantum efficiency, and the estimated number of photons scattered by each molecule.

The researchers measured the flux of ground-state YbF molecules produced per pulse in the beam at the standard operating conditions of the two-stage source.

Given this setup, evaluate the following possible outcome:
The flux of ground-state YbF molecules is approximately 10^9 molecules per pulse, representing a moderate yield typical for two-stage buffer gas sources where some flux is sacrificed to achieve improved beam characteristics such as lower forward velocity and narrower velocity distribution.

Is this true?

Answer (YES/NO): NO